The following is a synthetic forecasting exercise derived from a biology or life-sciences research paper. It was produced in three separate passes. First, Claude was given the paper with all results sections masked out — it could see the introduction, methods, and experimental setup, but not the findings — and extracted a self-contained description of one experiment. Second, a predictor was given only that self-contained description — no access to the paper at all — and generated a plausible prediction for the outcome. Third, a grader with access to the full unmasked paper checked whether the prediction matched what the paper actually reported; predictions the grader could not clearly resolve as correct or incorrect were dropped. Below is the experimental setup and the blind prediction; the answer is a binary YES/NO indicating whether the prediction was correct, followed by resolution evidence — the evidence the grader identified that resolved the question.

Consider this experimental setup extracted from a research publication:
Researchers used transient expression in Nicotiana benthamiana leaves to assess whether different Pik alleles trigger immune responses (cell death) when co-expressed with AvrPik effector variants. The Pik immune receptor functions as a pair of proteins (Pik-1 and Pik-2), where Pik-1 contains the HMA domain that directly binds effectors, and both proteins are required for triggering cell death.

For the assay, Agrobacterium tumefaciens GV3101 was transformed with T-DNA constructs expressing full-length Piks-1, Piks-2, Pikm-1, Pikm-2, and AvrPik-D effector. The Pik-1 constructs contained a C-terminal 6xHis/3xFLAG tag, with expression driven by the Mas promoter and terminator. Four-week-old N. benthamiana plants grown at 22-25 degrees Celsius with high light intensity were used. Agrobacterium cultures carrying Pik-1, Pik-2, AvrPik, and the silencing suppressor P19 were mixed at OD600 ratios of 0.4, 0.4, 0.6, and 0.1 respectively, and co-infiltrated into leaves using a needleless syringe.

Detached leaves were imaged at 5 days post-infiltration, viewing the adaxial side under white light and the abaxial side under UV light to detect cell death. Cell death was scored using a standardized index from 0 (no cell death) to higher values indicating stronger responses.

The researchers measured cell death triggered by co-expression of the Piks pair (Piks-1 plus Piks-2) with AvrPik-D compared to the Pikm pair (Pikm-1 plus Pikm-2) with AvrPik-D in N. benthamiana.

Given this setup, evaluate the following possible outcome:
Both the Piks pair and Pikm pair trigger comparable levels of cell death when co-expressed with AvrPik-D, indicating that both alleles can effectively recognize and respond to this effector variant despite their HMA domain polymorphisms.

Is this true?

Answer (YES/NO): NO